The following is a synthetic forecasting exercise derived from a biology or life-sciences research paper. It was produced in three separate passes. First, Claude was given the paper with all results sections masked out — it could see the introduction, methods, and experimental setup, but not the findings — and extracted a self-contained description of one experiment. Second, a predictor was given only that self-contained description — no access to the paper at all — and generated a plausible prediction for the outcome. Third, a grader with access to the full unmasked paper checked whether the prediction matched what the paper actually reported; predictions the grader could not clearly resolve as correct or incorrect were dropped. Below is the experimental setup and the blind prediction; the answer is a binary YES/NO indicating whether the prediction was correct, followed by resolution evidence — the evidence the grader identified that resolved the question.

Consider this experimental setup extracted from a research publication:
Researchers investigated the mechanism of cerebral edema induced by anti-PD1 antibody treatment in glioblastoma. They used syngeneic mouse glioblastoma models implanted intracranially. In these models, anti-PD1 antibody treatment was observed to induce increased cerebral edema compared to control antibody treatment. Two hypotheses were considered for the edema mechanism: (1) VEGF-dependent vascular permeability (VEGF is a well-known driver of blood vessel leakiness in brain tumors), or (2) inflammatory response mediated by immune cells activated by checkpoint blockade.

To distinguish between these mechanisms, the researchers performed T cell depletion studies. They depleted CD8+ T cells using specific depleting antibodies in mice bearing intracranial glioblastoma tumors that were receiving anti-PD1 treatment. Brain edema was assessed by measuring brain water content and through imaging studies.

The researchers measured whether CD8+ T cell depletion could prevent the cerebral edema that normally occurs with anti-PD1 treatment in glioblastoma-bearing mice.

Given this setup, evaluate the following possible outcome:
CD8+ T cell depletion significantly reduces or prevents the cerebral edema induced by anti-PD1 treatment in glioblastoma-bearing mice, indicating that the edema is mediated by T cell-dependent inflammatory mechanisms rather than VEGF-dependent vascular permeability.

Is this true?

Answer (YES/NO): YES